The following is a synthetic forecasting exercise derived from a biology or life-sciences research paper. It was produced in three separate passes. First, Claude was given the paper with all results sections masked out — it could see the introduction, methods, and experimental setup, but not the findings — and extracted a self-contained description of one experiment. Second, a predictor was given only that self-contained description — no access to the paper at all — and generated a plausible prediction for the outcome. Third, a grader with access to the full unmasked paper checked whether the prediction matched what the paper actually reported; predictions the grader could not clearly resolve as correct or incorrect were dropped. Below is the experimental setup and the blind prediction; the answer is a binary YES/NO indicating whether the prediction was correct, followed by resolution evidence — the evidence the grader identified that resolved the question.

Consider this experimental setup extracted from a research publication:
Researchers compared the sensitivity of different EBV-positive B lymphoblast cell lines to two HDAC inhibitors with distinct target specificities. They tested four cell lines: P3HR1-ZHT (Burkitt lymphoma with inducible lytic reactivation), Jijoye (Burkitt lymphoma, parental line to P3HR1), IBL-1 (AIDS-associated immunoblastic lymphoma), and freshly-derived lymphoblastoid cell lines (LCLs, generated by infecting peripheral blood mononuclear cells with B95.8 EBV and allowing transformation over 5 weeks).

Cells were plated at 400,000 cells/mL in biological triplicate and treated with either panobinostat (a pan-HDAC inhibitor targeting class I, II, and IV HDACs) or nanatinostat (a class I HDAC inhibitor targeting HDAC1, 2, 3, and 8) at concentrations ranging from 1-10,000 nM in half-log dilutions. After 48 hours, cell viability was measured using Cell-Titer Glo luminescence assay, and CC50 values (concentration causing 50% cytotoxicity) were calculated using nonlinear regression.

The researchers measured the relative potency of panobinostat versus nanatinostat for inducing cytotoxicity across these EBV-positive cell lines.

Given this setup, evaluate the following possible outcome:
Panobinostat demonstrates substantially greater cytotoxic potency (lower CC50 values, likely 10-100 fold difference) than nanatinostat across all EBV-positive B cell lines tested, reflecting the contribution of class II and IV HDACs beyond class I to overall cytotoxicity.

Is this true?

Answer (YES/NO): NO